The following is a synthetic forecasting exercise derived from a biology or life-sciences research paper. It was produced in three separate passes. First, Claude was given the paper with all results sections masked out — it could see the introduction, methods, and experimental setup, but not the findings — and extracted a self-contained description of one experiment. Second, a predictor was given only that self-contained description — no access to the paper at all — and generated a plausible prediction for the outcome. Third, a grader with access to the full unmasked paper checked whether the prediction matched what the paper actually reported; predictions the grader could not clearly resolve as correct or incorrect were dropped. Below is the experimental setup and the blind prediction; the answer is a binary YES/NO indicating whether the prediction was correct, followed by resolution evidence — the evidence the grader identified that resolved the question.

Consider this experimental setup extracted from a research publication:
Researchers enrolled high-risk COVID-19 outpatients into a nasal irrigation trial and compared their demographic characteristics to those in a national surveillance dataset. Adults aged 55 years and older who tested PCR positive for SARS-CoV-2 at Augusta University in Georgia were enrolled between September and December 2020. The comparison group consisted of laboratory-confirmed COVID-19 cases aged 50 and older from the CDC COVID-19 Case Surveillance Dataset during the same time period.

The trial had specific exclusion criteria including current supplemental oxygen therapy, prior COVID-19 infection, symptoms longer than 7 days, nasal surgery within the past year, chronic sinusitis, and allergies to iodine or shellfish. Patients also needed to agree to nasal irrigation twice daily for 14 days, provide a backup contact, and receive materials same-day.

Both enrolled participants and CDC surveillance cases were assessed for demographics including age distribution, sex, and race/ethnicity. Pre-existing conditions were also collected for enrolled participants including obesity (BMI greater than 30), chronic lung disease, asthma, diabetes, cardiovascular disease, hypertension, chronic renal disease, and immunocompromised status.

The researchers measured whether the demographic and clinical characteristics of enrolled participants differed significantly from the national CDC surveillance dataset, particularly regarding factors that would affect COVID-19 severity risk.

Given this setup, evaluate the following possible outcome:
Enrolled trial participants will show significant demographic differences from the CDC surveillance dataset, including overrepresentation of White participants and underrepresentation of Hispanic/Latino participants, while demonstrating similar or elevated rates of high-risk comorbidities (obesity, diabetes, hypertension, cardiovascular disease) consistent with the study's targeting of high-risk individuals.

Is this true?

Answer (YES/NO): NO